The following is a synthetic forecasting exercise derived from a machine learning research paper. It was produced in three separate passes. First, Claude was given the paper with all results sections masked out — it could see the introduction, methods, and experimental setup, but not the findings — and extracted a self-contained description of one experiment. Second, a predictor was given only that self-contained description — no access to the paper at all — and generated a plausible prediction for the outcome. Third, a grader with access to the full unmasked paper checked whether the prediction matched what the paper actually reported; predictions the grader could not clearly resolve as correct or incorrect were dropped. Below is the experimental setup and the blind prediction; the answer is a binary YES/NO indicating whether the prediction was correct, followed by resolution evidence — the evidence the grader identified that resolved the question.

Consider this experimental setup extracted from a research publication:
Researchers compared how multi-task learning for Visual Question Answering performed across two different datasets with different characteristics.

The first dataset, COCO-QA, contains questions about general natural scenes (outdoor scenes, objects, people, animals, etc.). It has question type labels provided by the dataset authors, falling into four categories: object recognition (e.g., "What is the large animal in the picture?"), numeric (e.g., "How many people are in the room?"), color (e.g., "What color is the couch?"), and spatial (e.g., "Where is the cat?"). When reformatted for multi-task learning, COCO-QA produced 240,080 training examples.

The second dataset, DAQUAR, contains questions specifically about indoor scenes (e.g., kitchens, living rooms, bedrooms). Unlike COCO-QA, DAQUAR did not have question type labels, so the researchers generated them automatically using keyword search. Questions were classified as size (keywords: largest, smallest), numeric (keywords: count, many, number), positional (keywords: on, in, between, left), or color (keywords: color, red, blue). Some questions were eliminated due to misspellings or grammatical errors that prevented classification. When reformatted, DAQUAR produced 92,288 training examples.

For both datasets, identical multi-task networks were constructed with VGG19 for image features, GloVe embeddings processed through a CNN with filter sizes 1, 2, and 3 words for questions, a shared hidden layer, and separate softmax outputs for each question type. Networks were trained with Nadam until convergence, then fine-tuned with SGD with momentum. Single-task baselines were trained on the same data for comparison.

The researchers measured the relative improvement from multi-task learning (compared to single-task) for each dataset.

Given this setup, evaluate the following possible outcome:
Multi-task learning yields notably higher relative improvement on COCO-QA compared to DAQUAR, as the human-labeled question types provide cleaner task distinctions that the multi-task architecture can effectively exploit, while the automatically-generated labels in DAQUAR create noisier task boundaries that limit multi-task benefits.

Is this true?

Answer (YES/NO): NO